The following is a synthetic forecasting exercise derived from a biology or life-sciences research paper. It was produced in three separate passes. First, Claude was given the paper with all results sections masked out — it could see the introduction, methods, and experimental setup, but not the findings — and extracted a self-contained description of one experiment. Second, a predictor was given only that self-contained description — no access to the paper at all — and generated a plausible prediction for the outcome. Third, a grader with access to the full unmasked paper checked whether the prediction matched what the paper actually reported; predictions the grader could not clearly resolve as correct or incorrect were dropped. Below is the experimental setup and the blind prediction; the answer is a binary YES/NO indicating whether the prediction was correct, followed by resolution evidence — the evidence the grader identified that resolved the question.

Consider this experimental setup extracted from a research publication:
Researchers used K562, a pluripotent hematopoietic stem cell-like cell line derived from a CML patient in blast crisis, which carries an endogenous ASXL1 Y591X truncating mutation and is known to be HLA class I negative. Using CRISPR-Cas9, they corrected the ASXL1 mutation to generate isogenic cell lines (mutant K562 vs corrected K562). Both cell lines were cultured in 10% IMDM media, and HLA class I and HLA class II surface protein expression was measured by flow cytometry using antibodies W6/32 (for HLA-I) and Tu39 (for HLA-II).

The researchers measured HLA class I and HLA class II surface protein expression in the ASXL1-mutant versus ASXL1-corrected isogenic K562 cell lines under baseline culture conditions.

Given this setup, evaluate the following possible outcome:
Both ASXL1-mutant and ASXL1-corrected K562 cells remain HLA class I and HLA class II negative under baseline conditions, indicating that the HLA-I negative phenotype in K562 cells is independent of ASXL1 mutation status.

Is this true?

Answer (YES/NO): NO